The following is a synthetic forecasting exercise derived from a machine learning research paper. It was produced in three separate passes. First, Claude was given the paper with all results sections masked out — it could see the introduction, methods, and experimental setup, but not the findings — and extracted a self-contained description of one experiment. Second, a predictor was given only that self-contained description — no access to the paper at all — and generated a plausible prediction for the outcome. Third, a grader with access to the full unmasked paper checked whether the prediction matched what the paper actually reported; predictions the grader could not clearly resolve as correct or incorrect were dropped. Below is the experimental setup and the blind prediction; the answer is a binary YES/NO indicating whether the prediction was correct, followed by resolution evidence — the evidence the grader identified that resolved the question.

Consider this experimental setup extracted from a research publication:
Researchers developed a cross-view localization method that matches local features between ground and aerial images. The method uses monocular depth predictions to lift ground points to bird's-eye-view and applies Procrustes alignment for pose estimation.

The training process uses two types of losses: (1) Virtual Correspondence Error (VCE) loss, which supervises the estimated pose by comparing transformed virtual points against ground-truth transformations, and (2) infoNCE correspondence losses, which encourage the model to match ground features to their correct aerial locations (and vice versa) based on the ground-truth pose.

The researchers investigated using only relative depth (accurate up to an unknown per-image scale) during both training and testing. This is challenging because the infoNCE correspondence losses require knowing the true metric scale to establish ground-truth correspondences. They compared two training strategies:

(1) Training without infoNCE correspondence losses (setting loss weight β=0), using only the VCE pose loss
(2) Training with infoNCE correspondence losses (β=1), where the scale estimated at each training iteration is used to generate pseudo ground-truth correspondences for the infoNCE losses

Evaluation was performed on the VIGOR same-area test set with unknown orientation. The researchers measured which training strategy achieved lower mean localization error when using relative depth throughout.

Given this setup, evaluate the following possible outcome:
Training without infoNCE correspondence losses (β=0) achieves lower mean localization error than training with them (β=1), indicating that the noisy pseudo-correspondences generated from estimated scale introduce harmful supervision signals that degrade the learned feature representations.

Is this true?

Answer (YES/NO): YES